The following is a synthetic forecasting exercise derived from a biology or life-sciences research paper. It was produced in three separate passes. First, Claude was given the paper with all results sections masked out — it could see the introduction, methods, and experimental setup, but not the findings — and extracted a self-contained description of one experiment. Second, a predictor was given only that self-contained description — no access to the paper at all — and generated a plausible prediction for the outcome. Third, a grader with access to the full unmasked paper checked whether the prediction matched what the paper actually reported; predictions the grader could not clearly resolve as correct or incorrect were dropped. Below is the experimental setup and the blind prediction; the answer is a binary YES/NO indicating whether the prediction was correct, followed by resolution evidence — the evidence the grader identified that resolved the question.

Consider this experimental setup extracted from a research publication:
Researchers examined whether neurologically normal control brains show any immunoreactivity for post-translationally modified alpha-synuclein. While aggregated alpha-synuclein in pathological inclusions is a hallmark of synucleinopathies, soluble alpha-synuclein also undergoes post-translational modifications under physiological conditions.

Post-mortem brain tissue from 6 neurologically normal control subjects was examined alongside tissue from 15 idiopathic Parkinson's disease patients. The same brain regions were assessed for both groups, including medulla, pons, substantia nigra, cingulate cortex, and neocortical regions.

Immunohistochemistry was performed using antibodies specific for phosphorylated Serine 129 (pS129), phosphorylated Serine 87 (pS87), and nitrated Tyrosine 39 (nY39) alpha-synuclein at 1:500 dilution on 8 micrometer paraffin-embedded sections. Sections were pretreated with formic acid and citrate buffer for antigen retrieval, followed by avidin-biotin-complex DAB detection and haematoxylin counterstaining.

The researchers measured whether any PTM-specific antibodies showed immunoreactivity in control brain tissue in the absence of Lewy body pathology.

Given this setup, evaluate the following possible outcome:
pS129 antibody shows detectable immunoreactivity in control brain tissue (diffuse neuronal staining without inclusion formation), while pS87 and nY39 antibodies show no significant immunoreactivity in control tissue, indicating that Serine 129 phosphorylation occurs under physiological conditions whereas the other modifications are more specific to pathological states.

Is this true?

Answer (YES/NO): NO